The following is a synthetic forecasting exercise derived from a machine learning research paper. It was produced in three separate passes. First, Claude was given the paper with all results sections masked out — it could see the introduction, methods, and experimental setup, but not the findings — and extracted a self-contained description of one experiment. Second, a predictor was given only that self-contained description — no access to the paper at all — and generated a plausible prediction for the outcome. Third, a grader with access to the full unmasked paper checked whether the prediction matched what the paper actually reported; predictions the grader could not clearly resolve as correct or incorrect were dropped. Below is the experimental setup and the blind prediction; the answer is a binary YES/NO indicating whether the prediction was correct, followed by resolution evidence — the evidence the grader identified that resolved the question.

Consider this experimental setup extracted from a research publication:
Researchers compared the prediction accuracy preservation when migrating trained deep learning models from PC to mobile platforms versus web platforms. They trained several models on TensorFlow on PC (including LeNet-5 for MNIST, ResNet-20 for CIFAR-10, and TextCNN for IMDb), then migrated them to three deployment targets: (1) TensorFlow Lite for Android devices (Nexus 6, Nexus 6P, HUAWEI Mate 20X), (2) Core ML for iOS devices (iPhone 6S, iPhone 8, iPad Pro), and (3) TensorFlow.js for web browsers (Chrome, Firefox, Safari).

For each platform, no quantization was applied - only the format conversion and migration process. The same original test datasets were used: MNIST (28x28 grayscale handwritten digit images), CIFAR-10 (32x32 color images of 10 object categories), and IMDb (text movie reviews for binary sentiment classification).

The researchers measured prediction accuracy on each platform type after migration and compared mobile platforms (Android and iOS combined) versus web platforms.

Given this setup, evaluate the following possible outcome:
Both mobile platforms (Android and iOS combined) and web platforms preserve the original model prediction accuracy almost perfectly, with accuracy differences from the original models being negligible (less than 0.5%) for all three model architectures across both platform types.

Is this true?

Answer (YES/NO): NO